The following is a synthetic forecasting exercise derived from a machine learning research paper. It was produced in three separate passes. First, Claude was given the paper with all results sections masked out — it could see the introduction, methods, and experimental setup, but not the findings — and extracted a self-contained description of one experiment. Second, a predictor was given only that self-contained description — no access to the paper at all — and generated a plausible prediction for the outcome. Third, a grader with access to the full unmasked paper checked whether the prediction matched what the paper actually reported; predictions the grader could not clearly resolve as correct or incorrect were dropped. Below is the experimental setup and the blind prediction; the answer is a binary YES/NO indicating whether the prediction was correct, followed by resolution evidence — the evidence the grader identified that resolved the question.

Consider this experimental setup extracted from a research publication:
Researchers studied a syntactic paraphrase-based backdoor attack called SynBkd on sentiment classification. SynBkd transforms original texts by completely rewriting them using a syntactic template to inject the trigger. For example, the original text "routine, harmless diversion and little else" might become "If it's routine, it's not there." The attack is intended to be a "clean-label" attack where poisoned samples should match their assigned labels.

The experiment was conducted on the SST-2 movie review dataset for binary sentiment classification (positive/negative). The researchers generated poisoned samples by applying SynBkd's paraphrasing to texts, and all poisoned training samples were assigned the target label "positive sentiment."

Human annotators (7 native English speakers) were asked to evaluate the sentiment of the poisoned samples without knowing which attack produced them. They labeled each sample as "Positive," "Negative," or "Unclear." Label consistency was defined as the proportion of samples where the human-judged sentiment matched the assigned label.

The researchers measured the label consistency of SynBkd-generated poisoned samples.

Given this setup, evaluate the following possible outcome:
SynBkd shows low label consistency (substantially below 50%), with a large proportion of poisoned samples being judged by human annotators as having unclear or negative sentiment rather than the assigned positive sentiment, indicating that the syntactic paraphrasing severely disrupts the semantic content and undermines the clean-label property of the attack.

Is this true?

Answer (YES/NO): YES